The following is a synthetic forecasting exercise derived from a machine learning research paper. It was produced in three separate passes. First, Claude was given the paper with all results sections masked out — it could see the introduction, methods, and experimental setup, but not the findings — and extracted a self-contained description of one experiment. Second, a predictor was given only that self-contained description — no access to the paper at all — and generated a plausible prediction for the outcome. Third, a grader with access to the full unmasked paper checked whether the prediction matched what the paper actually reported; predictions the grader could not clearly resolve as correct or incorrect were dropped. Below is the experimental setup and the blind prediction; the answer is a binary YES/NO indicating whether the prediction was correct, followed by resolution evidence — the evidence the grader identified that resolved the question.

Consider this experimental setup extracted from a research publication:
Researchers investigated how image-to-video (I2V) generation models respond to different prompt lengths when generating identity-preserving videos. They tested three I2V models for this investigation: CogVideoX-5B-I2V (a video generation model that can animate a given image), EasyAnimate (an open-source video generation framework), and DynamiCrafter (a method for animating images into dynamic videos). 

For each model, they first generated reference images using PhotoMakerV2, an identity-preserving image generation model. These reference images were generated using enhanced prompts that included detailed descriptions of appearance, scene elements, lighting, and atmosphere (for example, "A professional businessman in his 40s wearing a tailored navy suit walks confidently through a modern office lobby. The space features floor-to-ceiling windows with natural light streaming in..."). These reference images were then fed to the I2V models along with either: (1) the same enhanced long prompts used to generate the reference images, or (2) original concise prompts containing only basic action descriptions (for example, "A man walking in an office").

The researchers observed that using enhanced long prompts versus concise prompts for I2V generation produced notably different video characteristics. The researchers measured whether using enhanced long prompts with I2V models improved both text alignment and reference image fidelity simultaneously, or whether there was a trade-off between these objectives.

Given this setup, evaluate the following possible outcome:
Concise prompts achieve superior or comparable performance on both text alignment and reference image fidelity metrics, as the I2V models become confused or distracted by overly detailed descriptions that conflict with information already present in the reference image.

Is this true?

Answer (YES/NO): NO